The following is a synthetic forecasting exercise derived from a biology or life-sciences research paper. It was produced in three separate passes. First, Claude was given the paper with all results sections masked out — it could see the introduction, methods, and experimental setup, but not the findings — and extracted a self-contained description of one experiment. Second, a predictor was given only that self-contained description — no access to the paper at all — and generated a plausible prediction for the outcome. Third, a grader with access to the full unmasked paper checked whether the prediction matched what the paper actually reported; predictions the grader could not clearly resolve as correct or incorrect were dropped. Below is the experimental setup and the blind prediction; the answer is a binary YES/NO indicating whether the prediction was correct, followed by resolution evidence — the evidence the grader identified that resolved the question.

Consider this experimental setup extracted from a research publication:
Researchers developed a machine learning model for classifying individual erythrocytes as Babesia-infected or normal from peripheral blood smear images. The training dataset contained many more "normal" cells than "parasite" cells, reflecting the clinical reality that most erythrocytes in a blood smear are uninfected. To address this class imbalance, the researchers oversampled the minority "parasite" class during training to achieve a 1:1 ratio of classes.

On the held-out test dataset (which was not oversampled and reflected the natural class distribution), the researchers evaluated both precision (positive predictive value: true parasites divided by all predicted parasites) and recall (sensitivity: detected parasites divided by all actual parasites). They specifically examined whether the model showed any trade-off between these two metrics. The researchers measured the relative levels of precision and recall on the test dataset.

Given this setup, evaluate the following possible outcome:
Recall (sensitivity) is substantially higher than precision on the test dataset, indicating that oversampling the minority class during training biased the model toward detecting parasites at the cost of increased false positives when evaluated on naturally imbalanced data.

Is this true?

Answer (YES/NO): NO